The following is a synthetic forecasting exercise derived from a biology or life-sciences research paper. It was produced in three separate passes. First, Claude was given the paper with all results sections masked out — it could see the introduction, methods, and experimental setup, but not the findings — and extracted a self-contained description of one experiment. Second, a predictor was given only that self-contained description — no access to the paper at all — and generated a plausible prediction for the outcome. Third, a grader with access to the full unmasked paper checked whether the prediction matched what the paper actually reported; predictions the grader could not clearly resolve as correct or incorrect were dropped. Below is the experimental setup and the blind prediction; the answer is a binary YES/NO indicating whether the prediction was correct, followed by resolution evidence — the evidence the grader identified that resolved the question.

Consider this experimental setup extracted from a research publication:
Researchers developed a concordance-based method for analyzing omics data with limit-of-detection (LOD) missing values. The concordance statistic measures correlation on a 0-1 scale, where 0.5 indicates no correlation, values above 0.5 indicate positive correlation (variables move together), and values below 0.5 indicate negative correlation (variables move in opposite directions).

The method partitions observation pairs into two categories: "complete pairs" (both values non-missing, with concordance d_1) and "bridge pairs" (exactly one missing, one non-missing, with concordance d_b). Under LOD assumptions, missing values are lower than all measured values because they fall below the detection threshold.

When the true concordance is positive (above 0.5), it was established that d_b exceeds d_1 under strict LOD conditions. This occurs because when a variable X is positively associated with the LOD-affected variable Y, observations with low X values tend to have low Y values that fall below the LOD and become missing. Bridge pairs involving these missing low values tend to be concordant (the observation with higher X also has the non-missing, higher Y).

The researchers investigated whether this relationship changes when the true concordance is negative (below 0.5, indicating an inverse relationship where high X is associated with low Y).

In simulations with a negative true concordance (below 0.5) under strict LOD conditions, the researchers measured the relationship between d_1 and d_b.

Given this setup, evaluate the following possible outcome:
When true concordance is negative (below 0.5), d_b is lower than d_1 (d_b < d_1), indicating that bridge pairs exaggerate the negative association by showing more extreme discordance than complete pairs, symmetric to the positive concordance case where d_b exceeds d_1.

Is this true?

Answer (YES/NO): YES